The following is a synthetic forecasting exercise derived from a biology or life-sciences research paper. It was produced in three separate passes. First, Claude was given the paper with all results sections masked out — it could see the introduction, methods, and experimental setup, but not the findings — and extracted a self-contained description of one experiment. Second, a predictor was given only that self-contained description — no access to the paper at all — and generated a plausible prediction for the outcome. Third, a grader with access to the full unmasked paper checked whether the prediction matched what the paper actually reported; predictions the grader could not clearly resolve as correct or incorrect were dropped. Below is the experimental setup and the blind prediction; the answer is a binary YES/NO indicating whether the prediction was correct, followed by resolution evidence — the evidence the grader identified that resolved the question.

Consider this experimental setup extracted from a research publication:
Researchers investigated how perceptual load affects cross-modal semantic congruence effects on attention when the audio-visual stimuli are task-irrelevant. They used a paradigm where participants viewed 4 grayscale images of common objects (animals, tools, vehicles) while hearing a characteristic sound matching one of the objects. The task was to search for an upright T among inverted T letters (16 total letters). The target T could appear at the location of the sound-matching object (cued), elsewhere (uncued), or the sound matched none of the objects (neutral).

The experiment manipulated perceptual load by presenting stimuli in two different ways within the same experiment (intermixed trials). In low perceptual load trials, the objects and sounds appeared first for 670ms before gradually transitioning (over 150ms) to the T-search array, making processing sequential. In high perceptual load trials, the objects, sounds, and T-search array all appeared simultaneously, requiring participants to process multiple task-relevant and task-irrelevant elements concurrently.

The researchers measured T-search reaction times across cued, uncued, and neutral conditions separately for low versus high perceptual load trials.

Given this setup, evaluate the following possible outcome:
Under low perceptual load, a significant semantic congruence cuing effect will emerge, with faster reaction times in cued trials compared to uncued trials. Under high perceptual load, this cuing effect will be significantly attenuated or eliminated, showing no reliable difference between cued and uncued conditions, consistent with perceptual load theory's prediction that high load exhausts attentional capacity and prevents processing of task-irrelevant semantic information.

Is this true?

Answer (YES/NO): YES